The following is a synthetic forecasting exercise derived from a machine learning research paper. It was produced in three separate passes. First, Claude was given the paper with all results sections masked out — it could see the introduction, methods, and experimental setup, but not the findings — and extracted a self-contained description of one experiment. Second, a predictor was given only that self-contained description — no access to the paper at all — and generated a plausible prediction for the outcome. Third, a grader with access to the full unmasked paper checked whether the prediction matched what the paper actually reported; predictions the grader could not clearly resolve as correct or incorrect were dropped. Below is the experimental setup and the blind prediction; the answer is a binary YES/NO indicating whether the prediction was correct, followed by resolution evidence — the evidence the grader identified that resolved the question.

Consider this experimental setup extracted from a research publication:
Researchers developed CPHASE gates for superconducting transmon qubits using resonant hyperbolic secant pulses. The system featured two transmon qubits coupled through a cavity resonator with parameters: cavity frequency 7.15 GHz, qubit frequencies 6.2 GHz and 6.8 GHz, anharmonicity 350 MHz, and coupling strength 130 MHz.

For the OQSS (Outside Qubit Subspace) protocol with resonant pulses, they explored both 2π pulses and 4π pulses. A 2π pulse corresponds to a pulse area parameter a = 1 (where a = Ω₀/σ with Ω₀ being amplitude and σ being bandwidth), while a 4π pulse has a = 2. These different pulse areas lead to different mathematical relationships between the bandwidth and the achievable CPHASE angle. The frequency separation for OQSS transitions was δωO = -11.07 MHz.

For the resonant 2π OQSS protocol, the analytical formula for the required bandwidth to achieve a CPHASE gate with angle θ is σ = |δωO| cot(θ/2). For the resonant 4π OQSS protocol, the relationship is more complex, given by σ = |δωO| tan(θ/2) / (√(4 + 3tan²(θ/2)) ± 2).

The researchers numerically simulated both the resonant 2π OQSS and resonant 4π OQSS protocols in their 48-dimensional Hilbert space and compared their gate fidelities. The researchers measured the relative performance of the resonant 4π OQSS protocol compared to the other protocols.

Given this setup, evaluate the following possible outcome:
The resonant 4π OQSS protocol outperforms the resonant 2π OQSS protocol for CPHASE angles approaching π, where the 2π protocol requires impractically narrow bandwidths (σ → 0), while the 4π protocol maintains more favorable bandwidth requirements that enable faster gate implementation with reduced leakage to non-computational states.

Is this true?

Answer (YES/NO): NO